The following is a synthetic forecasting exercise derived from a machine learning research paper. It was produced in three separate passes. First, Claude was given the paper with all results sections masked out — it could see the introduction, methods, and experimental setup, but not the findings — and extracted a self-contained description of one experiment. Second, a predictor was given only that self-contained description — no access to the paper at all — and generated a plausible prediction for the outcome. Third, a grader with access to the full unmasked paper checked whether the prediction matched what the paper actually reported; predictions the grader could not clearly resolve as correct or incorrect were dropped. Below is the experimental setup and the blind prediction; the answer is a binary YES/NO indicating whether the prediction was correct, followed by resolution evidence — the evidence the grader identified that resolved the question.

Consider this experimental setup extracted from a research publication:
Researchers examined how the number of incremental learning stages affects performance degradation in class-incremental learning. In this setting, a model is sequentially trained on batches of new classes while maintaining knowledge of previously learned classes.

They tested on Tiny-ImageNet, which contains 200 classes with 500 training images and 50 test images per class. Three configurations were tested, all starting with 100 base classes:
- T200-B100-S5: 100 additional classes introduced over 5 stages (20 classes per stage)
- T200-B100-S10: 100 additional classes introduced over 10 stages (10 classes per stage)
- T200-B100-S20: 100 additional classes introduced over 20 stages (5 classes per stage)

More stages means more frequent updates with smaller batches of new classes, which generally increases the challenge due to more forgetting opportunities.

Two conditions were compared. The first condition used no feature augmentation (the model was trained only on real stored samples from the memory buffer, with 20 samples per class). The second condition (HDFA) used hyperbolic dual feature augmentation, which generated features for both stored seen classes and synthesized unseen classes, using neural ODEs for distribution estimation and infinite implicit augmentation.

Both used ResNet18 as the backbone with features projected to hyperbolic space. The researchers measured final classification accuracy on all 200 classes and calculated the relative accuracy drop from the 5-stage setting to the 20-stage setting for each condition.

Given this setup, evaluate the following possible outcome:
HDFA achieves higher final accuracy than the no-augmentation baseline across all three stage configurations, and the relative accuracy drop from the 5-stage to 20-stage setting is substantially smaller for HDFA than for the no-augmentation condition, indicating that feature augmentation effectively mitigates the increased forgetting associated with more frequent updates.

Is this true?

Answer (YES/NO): YES